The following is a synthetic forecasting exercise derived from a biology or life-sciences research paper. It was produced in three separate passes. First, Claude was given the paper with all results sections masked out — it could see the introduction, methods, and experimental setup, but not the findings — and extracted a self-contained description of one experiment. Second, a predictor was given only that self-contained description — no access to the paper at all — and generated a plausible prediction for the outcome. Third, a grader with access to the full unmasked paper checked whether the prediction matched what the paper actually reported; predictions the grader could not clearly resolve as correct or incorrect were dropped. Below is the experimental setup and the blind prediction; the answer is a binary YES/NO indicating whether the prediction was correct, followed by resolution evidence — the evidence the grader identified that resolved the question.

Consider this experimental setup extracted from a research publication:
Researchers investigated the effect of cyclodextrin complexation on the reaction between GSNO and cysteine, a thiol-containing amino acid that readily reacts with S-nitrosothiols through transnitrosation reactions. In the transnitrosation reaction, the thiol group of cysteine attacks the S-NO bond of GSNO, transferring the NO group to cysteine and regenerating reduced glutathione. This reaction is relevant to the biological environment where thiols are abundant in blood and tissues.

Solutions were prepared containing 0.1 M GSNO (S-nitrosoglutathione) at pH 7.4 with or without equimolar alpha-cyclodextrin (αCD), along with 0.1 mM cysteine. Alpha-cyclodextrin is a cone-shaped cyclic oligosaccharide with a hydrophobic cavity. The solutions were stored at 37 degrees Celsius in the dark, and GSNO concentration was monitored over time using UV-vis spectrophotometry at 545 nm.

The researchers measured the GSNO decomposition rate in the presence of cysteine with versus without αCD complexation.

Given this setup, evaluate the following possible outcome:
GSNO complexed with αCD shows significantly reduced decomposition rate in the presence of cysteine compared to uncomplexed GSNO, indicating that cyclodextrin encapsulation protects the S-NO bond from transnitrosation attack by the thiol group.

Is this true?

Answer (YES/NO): YES